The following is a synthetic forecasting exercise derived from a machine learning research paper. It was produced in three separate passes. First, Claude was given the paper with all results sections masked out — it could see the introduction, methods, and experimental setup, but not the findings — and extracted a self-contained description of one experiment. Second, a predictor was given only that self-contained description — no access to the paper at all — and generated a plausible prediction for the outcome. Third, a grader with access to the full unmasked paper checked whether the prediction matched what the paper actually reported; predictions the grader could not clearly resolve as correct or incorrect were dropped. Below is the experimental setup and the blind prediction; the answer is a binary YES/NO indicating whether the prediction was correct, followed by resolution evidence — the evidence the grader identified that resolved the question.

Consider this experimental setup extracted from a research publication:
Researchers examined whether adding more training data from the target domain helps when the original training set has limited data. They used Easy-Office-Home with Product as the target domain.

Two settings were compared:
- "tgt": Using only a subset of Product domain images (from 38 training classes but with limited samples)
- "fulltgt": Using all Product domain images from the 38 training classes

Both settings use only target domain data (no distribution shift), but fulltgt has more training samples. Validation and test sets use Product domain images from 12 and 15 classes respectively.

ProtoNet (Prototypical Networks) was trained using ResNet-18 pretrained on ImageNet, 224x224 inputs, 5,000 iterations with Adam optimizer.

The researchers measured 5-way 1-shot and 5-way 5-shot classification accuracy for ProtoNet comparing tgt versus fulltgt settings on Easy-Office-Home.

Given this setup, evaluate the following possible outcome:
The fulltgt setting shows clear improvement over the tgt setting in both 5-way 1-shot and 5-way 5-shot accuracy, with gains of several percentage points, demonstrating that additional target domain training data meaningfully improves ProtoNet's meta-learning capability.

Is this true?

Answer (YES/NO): YES